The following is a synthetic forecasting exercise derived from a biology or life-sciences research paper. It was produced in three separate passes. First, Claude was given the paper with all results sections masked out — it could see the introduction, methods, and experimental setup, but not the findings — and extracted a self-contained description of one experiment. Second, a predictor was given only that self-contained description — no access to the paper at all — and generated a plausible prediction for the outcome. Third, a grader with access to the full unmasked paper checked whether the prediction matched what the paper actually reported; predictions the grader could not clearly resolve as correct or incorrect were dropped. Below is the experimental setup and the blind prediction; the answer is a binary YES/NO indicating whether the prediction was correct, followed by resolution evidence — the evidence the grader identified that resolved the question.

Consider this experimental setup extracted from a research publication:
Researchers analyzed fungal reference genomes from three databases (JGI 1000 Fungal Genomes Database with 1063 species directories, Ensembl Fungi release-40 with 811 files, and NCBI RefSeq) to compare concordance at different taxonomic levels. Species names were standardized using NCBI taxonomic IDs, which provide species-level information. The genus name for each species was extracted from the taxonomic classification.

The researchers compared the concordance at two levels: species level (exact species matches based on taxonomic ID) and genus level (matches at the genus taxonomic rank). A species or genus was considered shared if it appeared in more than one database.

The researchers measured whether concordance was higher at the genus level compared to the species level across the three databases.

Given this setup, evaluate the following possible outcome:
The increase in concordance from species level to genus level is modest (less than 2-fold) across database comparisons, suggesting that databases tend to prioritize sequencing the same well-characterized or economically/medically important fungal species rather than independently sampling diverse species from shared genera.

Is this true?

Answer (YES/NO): NO